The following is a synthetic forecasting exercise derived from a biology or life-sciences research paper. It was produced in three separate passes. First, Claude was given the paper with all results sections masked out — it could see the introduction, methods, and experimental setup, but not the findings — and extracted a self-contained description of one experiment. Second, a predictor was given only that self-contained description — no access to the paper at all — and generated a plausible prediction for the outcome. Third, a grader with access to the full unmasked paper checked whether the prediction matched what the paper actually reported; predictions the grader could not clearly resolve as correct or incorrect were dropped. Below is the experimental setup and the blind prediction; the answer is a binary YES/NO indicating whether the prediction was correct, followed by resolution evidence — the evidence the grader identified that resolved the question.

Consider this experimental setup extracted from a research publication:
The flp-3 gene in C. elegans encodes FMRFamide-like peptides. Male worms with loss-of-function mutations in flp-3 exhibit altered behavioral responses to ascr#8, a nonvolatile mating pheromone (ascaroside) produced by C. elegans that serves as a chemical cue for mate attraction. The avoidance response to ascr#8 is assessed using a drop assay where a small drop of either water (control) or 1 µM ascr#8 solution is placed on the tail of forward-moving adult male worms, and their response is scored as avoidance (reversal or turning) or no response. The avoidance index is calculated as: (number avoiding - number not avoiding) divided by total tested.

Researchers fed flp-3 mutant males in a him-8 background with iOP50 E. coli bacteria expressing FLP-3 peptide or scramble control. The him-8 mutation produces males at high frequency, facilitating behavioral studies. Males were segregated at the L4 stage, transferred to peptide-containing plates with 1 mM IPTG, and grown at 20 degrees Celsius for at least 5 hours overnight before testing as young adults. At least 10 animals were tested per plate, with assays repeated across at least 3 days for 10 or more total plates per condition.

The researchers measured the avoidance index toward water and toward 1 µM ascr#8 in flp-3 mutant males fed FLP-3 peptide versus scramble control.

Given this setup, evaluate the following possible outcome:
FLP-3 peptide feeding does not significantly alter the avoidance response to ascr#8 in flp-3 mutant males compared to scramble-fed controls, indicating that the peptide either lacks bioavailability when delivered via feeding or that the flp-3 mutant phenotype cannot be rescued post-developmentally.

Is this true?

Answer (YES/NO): NO